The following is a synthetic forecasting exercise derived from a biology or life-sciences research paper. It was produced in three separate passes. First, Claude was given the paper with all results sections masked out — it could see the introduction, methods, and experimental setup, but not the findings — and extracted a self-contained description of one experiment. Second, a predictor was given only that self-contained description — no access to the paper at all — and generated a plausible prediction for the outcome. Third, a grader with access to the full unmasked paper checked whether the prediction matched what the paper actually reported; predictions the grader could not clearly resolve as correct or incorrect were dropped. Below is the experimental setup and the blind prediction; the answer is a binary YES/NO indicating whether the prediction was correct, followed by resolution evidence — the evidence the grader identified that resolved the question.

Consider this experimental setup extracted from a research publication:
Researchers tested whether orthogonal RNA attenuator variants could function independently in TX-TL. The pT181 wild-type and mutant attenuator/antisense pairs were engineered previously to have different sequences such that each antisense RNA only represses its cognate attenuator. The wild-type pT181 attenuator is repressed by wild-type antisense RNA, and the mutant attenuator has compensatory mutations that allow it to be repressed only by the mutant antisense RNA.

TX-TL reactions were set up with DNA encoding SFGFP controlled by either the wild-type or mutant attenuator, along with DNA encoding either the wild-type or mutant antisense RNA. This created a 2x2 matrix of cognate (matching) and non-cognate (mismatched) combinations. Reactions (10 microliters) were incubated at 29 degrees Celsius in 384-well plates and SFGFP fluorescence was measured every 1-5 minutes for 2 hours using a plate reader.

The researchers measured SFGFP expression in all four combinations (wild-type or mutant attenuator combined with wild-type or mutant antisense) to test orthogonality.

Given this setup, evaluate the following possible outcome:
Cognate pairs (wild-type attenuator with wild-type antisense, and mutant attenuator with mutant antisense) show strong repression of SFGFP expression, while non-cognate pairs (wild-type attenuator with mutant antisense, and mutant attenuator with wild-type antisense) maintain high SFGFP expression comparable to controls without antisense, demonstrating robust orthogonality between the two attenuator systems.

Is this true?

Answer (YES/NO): YES